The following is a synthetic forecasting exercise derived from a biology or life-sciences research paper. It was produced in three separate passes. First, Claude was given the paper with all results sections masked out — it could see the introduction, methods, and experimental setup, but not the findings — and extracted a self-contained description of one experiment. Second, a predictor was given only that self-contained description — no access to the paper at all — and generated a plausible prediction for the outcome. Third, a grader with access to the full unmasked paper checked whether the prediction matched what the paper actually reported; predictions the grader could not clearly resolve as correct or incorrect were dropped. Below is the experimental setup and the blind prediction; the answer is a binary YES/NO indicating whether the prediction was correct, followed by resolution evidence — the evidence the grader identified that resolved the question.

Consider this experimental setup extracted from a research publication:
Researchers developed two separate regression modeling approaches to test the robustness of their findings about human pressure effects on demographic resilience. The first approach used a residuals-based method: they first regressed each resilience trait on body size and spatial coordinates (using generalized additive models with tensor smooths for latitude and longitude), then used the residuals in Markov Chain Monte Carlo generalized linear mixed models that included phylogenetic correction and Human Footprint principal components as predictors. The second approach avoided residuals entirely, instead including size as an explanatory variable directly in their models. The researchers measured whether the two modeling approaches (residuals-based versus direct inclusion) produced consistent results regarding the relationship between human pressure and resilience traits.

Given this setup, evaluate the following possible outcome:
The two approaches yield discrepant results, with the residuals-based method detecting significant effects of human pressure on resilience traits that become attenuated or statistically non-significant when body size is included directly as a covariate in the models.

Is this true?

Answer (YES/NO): NO